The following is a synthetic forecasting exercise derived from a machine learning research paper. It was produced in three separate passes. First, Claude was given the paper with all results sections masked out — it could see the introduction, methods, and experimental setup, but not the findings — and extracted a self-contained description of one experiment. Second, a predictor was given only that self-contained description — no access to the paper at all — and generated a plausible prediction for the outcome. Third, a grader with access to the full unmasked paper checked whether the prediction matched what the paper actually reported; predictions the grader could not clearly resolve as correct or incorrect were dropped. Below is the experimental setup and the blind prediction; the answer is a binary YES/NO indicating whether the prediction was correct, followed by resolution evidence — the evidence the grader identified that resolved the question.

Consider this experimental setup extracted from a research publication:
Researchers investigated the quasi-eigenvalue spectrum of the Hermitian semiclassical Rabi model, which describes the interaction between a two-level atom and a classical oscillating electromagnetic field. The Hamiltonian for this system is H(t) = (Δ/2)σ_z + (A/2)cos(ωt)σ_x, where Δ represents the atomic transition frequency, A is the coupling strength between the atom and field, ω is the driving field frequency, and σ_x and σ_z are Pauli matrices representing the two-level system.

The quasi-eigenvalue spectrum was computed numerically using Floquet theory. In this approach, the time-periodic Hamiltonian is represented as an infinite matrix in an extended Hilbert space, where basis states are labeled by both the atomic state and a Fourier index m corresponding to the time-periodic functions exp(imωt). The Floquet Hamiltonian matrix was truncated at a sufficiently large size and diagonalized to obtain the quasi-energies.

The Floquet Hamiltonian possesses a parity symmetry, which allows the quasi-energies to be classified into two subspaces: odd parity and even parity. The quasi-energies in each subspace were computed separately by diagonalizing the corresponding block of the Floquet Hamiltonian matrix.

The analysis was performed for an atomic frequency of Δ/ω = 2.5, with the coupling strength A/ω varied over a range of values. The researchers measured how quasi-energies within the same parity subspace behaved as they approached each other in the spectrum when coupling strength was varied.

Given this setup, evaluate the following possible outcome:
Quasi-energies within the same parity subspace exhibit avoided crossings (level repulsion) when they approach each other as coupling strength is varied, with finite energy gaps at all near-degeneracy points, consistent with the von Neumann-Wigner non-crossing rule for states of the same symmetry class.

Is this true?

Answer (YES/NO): YES